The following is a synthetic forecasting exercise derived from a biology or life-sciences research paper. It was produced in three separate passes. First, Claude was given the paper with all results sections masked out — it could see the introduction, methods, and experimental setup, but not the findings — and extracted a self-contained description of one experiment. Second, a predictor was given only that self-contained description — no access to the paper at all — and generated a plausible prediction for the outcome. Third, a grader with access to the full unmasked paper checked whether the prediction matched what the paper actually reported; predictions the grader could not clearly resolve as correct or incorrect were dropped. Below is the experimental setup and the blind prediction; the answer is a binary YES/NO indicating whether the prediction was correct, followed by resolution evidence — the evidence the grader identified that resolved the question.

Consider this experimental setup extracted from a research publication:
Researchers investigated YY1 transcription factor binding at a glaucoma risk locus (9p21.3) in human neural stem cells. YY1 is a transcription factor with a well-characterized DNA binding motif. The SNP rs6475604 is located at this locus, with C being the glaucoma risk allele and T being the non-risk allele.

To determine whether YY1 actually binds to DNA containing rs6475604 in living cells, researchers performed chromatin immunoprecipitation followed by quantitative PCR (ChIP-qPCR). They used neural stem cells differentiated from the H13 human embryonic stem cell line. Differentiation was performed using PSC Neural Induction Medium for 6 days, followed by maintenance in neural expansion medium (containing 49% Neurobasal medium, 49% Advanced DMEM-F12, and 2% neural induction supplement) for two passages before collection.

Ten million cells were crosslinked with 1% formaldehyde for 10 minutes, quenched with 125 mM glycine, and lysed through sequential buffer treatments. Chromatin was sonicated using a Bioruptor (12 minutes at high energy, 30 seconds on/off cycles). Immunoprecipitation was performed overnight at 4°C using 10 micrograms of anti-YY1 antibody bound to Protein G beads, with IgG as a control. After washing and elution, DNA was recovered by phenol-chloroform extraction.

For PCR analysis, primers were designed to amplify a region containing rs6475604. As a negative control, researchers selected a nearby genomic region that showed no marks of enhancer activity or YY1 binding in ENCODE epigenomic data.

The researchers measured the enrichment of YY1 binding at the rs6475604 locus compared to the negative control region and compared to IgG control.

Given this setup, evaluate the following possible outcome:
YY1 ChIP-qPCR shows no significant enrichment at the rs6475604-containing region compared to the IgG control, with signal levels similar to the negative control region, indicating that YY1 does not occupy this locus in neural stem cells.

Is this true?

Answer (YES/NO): NO